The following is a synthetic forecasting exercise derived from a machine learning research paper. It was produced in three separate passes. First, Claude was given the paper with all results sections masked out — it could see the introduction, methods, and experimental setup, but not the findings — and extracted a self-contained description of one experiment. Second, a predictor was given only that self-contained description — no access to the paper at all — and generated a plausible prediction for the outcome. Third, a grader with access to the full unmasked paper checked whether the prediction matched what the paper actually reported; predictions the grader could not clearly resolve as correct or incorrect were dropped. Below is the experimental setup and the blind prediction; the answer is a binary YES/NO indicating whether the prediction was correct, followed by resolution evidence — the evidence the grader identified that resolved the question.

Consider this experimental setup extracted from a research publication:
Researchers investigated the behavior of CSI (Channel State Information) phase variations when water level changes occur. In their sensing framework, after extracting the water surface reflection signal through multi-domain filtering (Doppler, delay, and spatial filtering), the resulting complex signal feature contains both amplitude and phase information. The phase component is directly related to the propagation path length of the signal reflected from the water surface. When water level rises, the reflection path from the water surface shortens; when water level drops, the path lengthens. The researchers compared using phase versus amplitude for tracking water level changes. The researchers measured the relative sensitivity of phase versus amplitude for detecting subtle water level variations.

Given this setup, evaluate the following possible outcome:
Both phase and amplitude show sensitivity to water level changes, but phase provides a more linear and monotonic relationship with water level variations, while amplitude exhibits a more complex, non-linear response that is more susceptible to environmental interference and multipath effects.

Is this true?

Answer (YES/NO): YES